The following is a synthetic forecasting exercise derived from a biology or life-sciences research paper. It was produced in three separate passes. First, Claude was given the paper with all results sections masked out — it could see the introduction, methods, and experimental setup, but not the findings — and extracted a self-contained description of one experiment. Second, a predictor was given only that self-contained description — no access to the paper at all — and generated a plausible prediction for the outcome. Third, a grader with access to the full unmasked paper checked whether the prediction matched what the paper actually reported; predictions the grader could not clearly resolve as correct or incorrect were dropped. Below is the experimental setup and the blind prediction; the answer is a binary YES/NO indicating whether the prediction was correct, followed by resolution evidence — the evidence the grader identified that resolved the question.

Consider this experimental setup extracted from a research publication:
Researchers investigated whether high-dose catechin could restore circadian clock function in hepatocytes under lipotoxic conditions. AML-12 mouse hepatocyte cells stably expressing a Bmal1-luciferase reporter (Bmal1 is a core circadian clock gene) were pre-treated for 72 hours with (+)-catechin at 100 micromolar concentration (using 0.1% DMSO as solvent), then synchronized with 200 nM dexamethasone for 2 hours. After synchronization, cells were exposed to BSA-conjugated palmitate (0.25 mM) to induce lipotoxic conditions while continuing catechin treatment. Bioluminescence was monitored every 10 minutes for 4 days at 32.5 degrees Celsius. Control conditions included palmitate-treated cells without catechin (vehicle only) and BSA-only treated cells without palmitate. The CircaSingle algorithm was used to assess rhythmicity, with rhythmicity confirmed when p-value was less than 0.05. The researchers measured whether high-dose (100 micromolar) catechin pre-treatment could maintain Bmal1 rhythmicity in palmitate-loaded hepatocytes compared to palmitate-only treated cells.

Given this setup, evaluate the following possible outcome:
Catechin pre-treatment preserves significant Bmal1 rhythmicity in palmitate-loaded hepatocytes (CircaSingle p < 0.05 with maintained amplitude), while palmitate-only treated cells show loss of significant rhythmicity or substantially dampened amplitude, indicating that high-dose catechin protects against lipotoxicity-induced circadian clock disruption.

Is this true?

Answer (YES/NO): YES